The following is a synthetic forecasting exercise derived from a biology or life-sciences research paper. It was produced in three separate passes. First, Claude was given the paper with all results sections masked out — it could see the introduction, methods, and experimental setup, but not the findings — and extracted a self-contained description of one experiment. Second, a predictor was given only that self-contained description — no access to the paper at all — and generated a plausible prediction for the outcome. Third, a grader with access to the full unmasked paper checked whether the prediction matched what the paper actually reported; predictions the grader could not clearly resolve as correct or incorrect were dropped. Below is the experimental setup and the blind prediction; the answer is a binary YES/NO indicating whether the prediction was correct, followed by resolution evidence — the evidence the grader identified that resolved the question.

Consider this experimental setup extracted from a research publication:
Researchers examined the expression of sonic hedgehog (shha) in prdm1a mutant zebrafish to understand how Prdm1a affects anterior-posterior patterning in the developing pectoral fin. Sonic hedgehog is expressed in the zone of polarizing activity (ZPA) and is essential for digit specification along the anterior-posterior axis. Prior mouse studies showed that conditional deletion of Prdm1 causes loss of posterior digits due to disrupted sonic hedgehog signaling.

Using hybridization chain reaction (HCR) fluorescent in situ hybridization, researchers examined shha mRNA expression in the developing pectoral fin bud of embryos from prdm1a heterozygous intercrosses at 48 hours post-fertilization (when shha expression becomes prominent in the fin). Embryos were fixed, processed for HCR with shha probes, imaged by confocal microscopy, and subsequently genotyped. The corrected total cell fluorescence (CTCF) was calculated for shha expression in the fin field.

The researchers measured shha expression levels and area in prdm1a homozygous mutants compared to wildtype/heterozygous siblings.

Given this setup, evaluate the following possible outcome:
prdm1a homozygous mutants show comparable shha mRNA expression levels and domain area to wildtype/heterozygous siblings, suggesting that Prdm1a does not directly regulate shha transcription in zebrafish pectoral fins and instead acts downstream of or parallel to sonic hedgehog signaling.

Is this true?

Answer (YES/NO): NO